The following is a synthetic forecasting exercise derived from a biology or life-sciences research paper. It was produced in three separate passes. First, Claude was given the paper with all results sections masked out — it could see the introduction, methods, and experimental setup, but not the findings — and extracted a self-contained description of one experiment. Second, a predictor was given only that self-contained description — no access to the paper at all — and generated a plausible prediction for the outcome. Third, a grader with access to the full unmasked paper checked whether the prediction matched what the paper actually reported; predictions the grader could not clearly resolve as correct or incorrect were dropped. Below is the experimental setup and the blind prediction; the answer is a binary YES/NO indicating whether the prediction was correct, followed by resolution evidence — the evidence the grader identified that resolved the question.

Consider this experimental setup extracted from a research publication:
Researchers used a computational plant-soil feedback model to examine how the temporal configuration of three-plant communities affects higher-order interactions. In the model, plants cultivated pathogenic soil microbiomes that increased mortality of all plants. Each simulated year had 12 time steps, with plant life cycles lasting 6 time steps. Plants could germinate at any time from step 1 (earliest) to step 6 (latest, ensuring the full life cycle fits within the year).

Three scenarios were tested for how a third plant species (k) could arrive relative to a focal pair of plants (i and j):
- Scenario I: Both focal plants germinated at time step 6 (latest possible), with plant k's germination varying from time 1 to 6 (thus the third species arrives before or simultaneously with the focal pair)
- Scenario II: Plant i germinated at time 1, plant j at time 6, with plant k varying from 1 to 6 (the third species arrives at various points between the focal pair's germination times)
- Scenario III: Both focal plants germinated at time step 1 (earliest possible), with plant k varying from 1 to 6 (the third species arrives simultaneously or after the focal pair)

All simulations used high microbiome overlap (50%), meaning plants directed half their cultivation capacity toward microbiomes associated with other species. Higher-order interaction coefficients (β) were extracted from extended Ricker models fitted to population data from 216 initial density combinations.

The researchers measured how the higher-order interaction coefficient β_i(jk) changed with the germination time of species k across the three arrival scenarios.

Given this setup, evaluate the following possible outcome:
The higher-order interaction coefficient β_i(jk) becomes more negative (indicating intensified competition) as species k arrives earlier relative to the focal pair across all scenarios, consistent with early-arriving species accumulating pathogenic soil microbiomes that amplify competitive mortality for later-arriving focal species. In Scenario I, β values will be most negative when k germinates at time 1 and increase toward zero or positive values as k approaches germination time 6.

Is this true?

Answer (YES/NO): NO